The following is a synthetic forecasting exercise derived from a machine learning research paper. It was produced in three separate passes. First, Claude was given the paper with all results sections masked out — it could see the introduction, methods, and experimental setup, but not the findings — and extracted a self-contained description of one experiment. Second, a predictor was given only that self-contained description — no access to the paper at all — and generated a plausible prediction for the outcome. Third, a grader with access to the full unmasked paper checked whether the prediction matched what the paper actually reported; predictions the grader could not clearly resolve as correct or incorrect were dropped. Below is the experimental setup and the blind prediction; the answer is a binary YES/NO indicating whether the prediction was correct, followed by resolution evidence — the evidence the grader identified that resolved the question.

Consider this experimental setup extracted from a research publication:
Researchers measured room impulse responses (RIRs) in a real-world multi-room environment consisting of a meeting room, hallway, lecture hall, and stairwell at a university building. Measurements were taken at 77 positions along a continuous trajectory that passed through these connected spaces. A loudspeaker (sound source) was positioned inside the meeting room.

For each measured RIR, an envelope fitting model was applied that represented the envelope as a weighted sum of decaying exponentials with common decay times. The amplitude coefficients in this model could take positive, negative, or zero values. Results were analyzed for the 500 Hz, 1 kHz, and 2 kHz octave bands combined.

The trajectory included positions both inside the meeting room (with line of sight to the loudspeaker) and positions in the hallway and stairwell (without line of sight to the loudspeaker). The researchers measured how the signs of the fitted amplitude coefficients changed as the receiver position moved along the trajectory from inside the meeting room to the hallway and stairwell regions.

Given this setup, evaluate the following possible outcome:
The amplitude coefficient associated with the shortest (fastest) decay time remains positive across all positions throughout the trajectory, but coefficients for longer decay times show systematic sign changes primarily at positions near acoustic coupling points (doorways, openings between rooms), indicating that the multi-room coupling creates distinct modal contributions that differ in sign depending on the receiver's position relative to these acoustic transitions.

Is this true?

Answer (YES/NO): NO